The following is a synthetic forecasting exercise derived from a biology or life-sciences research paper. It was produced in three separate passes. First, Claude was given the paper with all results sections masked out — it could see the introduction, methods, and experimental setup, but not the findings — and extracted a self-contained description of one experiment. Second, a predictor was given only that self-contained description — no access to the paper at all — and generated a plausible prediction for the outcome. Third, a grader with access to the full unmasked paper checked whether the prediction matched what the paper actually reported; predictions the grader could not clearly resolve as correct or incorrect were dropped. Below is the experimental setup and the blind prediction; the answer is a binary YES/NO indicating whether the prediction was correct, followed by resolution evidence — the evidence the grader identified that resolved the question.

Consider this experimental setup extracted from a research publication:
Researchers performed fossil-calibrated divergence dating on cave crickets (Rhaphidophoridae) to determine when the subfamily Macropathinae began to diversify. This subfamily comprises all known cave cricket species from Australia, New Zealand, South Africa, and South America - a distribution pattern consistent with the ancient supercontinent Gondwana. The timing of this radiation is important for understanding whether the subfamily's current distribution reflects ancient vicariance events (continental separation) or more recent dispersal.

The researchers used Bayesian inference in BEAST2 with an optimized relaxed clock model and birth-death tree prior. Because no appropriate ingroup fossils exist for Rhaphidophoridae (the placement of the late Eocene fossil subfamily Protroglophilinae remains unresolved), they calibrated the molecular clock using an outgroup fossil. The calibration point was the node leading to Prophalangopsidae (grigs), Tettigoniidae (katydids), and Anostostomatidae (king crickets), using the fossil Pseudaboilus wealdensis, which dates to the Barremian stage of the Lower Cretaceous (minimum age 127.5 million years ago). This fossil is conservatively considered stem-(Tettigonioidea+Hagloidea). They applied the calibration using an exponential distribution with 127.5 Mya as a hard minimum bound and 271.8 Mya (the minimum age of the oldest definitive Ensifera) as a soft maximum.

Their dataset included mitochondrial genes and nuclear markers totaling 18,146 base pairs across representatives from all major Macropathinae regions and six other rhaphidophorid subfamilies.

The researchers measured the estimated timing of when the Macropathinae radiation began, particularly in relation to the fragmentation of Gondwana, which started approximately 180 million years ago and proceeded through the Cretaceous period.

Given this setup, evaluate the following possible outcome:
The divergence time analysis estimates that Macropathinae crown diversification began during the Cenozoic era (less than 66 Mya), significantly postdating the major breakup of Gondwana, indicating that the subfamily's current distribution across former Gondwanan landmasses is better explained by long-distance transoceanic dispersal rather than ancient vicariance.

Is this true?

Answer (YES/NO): NO